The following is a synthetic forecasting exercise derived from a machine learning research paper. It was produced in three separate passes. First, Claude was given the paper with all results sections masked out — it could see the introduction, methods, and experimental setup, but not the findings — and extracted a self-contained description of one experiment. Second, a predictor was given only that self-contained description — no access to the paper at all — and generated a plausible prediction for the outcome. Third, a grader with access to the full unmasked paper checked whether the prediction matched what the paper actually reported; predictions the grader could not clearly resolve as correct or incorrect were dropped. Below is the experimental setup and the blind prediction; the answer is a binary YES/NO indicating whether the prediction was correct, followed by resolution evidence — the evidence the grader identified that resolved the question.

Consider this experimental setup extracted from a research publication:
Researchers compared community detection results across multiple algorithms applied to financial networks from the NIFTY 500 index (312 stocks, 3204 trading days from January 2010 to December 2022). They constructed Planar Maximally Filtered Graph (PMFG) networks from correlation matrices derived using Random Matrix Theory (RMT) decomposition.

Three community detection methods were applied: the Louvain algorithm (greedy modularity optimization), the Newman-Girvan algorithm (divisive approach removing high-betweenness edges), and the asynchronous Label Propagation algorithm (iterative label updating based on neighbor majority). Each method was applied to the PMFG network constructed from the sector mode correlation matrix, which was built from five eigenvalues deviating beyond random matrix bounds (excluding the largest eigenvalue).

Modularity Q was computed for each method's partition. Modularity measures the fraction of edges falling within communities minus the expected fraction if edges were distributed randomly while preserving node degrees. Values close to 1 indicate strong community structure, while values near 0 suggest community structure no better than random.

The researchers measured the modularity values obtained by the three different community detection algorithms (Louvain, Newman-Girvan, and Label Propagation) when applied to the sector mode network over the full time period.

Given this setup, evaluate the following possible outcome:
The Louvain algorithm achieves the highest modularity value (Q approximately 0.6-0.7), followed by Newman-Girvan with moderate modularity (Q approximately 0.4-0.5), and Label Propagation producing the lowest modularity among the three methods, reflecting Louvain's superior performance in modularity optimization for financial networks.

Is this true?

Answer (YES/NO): NO